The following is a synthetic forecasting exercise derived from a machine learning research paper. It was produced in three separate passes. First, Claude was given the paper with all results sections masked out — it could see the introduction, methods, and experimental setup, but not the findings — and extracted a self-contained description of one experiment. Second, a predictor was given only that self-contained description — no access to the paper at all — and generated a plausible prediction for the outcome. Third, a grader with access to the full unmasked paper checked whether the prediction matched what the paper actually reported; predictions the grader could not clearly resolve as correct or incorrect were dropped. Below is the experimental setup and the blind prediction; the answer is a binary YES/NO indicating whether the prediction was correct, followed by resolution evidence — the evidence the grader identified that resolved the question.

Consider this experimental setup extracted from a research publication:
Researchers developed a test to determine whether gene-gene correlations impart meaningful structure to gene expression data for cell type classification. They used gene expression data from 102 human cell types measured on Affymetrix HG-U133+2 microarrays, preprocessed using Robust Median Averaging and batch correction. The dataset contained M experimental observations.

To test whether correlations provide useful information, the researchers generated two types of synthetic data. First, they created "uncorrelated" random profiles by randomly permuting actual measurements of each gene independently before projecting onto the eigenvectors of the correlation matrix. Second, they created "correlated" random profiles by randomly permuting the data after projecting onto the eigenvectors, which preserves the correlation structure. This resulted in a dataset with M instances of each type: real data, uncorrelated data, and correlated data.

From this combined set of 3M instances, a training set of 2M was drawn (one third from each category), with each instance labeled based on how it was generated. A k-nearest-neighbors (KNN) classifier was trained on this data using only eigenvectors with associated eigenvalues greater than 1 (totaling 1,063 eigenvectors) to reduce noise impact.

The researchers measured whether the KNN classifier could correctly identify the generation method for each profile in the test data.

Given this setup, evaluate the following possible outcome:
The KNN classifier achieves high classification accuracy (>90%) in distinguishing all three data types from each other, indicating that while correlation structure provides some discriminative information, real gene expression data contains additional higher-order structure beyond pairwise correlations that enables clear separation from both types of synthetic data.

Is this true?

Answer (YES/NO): NO